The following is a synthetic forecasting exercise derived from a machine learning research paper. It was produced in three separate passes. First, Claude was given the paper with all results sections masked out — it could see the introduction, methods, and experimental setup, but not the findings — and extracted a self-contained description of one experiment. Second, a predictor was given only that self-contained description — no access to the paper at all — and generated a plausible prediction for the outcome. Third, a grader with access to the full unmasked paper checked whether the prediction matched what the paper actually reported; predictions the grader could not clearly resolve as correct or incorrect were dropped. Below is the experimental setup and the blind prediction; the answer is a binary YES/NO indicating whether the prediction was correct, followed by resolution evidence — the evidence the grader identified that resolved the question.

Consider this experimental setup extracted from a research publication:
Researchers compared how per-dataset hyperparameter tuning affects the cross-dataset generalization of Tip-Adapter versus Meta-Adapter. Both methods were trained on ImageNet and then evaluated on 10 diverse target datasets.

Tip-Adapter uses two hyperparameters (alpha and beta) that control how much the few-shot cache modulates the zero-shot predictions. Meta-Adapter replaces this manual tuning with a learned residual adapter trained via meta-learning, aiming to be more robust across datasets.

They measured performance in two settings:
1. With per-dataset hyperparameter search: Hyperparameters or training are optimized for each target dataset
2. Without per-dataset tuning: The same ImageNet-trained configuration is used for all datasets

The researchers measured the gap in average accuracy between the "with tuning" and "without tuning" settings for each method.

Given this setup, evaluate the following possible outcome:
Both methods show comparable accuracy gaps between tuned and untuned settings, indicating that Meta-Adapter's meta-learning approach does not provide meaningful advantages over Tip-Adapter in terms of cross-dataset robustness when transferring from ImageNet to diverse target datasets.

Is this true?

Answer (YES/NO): YES